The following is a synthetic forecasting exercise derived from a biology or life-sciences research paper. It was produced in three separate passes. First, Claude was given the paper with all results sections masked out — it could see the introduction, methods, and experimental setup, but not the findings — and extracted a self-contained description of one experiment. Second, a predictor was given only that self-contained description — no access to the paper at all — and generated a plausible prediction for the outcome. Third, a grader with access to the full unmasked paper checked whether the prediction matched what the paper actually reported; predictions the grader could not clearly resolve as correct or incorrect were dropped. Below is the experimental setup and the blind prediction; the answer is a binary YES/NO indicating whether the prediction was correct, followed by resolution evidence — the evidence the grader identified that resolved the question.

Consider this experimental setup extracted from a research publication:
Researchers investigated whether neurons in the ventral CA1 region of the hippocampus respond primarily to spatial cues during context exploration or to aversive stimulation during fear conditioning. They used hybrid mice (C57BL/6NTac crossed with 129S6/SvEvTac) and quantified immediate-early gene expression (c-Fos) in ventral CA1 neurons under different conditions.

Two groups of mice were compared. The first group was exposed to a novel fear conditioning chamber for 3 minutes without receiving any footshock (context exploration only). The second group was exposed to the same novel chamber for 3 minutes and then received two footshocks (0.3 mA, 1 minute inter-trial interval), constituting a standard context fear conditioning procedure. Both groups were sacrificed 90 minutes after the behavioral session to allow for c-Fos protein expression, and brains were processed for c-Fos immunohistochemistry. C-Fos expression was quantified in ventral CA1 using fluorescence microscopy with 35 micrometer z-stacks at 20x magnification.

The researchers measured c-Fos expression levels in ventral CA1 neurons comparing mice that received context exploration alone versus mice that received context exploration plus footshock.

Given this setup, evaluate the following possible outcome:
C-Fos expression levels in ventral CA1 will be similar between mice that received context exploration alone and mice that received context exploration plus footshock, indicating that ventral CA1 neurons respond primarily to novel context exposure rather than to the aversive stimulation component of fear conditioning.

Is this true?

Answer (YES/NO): YES